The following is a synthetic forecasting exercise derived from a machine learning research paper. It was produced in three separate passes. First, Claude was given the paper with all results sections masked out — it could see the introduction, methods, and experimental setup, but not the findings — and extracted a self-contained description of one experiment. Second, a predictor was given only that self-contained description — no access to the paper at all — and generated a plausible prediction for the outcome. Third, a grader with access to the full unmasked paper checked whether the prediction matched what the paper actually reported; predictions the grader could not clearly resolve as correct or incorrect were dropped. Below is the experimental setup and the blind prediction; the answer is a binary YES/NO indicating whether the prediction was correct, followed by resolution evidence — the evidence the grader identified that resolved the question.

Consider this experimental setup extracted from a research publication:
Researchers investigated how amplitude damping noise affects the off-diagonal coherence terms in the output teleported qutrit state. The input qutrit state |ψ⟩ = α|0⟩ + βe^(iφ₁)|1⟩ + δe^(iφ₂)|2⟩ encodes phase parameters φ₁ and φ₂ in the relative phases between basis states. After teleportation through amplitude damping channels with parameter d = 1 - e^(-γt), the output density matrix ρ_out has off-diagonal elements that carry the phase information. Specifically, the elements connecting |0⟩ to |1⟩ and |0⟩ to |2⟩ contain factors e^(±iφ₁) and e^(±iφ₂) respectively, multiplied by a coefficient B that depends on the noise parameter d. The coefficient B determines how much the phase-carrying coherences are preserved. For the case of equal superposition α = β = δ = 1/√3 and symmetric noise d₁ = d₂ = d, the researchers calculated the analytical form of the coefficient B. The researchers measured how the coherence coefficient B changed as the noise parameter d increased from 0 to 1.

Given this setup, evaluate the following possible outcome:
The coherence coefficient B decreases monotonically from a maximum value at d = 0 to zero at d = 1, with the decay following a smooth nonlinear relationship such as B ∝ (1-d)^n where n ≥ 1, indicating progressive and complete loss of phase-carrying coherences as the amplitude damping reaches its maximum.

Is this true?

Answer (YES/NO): NO